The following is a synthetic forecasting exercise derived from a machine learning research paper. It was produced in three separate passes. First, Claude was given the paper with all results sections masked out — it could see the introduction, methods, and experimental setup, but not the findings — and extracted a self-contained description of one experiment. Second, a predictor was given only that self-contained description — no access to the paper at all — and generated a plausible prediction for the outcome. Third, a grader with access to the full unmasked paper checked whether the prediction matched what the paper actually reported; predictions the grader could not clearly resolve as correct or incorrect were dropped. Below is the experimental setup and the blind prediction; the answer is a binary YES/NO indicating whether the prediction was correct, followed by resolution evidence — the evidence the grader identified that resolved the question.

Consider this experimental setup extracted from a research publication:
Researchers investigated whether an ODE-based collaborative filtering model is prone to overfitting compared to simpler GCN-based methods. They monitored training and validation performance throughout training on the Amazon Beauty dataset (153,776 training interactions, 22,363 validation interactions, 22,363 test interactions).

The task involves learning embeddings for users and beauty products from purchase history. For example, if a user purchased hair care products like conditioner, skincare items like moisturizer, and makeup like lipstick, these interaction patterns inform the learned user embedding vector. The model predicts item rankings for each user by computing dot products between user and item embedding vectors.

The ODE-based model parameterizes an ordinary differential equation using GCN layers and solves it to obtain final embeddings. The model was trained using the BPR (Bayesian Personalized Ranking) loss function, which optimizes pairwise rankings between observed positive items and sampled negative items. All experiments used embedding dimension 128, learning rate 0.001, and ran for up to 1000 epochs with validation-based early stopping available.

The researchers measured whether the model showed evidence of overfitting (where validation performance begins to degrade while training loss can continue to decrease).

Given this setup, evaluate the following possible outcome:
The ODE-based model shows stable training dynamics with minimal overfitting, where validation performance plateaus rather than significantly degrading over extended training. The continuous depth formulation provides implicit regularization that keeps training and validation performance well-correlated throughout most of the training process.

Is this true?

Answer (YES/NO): NO